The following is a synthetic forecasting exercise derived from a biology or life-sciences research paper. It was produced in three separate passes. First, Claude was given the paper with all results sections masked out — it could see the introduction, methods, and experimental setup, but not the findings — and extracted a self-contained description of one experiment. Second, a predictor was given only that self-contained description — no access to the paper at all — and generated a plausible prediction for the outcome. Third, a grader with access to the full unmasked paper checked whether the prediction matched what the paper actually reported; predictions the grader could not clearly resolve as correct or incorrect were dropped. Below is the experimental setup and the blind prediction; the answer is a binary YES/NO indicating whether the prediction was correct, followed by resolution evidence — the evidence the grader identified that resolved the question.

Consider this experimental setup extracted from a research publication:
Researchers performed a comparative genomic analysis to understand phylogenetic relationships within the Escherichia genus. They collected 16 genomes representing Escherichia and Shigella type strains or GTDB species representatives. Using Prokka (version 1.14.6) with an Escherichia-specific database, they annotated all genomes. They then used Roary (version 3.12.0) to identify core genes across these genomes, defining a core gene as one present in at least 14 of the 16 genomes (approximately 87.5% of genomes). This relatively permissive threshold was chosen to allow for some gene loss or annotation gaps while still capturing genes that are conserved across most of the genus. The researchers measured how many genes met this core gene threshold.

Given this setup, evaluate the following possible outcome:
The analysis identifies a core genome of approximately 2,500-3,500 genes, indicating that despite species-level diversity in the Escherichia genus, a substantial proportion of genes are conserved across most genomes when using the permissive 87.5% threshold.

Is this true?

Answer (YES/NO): NO